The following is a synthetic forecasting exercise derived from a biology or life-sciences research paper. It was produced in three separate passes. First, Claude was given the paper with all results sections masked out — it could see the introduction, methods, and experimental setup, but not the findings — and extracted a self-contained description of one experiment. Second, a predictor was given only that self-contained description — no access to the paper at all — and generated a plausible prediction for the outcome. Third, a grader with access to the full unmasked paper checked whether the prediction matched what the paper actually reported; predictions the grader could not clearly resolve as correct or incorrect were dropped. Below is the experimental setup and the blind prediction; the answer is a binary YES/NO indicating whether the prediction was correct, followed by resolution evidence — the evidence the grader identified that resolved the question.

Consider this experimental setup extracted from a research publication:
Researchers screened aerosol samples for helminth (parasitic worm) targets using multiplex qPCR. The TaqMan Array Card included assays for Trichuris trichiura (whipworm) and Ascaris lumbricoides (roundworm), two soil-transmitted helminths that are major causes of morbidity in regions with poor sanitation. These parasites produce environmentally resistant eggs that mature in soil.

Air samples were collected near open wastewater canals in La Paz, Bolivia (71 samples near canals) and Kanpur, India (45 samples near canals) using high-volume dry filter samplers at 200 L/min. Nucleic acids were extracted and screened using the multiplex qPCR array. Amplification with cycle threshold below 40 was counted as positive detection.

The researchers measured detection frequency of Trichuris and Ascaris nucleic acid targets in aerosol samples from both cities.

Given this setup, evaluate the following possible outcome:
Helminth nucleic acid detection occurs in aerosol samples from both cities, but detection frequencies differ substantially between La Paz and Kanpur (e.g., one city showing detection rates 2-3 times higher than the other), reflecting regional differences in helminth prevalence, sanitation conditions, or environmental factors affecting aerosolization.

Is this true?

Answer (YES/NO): NO